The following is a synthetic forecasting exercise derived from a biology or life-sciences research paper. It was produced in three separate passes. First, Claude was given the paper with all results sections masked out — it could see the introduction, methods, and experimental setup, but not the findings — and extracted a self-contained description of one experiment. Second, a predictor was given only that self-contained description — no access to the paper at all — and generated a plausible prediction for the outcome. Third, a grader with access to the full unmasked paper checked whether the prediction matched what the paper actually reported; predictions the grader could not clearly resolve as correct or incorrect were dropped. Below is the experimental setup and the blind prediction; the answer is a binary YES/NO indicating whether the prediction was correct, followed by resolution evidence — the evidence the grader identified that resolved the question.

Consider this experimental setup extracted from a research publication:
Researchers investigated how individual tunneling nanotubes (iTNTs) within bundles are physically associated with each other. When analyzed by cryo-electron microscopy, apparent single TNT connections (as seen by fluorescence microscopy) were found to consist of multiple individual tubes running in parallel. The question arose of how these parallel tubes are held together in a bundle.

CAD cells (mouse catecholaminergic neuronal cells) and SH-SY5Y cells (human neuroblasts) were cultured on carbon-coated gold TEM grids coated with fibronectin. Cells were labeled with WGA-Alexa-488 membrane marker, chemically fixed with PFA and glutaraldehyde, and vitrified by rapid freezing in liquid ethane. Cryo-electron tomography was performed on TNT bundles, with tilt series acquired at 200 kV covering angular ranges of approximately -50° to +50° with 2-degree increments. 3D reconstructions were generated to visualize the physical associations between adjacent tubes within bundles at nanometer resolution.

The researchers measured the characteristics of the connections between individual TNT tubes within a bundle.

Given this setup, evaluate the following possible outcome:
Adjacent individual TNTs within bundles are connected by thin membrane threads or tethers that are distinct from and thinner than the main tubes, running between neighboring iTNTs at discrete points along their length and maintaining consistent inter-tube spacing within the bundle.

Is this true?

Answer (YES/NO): YES